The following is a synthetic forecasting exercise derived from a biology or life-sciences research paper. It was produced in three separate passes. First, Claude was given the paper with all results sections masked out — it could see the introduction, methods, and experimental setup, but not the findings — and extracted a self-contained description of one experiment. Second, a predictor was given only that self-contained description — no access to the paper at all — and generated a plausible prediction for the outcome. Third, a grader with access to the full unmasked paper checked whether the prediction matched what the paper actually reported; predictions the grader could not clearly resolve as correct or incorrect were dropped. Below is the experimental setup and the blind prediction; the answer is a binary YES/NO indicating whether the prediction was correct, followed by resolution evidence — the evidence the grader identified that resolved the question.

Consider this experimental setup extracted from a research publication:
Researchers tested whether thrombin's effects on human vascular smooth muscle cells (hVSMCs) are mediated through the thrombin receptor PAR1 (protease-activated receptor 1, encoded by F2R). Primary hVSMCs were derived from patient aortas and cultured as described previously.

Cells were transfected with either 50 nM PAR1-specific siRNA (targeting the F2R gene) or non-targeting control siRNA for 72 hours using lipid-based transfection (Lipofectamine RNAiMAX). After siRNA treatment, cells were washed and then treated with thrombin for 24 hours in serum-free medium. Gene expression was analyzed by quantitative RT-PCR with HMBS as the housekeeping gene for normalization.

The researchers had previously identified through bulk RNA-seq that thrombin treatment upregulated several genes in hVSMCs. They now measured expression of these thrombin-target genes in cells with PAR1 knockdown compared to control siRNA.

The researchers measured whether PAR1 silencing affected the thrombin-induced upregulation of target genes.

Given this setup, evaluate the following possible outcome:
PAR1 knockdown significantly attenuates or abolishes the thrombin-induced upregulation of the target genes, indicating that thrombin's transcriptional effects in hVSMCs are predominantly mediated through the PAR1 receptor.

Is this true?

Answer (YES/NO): YES